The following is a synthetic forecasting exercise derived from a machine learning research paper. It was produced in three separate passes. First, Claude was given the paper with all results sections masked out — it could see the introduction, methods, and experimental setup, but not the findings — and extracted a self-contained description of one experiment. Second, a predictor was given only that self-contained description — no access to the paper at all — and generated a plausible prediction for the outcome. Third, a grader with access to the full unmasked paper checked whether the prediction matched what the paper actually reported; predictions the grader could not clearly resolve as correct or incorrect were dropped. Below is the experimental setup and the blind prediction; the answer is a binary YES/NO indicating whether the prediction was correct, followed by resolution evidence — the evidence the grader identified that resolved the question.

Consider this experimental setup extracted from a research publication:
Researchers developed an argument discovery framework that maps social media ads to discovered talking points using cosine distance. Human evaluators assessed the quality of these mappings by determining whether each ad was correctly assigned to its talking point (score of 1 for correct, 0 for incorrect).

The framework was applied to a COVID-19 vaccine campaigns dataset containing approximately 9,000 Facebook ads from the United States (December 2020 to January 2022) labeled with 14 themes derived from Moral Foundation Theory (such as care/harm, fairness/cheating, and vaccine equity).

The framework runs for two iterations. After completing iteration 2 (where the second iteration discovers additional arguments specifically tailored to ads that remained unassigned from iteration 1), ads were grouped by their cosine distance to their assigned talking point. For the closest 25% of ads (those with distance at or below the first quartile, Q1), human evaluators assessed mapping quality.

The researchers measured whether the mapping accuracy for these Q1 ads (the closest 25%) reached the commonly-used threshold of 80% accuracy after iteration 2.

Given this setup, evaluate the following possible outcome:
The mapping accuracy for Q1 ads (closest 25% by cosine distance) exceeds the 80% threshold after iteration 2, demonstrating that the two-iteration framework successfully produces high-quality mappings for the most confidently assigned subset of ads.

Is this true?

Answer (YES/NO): YES